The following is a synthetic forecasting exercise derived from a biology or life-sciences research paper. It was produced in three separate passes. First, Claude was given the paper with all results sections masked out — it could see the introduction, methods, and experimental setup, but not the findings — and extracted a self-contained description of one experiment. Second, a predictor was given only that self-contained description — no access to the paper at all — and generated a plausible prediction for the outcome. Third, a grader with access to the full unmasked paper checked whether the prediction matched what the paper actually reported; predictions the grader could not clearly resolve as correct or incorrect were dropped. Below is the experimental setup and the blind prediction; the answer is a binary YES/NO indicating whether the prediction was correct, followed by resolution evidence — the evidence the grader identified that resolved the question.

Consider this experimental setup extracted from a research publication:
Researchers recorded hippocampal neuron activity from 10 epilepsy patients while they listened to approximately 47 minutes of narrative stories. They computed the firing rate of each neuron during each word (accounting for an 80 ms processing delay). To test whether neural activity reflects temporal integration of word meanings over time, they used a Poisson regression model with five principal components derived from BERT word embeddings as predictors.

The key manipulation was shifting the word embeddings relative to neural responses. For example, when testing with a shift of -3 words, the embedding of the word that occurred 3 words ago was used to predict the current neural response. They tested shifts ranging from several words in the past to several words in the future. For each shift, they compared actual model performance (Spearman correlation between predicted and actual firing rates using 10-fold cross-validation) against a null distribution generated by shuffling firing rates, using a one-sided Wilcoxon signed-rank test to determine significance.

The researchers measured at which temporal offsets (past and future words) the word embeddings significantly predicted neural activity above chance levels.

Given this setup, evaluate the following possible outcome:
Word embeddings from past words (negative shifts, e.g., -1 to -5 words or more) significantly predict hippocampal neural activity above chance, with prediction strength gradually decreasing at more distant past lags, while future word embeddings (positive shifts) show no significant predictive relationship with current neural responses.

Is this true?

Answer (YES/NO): NO